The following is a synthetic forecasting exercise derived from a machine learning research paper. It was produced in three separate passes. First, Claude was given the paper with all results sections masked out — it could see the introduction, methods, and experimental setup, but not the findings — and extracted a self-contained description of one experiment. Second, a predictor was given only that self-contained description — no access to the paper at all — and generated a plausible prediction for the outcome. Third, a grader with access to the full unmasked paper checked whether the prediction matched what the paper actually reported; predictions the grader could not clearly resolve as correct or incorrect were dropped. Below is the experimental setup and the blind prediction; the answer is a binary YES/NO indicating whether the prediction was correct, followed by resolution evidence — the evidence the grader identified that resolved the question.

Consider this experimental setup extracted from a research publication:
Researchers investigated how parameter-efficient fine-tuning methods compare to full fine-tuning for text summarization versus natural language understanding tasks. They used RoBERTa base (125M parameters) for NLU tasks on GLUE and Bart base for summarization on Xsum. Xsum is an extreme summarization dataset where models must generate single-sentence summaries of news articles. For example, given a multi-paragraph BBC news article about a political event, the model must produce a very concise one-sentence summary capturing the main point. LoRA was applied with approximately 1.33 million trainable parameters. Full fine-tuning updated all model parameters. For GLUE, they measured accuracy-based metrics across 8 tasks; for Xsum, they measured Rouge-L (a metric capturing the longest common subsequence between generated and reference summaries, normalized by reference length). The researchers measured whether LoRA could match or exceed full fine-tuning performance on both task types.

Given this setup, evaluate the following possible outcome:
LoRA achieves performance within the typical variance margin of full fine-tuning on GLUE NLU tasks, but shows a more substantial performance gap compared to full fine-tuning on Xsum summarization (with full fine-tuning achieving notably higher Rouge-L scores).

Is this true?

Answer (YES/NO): YES